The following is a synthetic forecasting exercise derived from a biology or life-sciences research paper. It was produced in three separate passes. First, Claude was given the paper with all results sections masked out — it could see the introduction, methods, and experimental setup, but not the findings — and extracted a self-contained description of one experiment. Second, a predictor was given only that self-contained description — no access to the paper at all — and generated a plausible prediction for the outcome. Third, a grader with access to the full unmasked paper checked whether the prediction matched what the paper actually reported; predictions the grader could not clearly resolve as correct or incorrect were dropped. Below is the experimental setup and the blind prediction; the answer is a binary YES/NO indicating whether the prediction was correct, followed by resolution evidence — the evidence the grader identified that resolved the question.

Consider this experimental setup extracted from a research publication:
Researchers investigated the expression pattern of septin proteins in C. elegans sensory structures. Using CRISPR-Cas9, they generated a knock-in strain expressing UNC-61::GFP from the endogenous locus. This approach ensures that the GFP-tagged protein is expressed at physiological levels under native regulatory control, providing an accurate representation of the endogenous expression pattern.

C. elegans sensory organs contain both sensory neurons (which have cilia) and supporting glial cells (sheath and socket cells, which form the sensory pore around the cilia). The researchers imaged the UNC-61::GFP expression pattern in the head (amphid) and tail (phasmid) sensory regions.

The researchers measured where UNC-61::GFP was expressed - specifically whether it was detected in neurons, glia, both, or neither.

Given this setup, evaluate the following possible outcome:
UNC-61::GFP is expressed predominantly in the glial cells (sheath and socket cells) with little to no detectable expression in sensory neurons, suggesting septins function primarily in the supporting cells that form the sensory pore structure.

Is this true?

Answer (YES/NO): YES